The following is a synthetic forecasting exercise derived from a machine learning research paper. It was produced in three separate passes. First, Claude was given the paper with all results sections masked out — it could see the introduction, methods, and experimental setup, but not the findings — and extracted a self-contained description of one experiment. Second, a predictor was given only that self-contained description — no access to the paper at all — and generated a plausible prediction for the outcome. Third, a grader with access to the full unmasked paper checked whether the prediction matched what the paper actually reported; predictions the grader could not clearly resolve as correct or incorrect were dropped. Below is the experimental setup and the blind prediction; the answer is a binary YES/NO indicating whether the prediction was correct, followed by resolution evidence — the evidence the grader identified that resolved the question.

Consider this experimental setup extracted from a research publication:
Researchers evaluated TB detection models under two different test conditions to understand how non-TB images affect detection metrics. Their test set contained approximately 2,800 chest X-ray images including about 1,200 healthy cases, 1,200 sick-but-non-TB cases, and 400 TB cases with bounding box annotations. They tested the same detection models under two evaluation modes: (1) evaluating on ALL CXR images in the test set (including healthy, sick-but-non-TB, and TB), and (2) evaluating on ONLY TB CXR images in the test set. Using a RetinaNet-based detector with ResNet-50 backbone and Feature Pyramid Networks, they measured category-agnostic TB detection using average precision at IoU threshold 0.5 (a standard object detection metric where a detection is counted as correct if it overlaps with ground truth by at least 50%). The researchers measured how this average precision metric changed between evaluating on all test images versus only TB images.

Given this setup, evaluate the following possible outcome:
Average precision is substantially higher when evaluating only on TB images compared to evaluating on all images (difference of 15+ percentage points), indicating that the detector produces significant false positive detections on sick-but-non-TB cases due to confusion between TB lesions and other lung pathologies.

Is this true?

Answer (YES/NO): YES